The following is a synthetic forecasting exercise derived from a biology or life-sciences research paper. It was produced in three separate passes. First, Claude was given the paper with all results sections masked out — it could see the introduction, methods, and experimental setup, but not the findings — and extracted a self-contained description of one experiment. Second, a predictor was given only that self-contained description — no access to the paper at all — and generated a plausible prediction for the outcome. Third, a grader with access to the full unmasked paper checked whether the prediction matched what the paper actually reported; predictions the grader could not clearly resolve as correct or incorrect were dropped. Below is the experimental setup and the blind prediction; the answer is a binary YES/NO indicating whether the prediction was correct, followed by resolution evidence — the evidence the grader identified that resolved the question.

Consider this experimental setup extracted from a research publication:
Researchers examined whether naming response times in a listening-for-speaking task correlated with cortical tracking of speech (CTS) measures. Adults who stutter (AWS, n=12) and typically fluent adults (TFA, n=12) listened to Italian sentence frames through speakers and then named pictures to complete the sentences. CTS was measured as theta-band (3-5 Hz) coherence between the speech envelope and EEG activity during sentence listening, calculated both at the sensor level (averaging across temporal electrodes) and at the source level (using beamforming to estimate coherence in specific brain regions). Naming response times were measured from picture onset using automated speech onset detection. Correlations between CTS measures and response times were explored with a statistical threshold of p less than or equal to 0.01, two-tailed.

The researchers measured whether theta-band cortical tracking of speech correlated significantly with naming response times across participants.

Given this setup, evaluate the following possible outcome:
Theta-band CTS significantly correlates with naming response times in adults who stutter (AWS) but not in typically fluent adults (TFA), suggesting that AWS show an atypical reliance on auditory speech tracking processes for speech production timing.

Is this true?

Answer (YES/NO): NO